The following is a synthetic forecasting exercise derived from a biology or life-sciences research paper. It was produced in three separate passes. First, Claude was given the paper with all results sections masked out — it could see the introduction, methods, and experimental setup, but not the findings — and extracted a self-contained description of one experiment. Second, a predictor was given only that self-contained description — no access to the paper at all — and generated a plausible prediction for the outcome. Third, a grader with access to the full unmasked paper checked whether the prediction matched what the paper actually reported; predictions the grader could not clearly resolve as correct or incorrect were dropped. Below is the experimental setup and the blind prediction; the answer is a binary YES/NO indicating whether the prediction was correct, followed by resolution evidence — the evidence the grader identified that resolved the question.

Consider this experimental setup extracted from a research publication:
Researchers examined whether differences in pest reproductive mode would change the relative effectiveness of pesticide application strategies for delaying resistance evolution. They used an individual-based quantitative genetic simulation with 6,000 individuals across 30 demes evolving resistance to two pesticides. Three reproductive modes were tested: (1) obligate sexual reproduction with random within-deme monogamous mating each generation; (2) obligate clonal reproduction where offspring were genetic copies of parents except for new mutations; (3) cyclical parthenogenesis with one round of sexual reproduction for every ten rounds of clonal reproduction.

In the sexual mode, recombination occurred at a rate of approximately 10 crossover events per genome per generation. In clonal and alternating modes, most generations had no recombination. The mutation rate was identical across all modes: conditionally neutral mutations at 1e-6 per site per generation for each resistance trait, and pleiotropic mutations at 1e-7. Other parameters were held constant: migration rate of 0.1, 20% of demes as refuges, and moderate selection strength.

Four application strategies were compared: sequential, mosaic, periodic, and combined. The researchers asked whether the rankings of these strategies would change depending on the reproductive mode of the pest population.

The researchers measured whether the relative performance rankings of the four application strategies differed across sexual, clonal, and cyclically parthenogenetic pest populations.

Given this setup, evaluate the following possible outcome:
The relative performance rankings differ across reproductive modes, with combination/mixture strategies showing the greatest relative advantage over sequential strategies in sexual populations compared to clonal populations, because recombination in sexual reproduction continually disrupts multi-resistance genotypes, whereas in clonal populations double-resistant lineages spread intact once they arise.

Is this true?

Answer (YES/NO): NO